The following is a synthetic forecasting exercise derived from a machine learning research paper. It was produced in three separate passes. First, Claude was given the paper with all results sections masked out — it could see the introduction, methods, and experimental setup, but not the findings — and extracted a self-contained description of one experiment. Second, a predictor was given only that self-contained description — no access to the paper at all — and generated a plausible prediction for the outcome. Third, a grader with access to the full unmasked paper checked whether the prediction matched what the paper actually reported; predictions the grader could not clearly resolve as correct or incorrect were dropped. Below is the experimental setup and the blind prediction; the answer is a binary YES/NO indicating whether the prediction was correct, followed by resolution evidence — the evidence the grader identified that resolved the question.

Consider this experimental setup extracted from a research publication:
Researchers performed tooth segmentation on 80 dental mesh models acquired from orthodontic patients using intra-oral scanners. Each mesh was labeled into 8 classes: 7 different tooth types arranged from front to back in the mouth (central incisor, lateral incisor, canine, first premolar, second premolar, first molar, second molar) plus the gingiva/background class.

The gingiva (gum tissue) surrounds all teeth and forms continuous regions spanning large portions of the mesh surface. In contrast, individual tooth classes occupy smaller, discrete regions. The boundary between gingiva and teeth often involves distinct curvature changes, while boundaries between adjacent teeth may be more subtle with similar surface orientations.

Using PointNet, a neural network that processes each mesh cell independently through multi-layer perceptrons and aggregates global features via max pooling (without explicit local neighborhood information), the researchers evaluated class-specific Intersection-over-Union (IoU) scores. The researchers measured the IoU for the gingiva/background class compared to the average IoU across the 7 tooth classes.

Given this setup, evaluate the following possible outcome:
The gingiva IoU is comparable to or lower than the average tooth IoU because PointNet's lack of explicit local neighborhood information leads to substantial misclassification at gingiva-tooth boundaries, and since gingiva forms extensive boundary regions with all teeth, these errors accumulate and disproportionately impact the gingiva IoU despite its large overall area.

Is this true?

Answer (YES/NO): NO